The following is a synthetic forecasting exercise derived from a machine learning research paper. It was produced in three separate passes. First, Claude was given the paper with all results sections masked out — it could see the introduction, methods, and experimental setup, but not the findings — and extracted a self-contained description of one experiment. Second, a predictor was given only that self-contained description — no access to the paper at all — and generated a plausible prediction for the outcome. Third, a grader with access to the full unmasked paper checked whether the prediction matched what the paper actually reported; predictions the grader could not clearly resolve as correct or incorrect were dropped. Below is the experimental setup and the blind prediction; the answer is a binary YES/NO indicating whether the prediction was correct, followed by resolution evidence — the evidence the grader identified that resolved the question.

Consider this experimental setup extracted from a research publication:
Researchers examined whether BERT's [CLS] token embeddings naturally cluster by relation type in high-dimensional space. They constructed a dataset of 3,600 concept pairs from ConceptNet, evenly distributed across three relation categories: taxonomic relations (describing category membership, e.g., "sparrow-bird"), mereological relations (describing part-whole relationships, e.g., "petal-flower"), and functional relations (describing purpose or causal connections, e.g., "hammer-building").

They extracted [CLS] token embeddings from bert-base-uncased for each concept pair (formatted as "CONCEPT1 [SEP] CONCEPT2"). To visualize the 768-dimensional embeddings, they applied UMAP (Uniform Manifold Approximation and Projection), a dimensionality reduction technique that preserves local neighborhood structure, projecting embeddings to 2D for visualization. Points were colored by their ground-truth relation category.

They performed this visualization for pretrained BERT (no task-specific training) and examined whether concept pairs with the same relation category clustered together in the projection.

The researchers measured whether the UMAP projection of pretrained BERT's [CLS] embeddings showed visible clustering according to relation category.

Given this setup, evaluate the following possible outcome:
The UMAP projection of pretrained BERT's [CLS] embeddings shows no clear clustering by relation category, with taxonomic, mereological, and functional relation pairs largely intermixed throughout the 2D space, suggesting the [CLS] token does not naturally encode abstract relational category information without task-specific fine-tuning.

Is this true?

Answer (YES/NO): YES